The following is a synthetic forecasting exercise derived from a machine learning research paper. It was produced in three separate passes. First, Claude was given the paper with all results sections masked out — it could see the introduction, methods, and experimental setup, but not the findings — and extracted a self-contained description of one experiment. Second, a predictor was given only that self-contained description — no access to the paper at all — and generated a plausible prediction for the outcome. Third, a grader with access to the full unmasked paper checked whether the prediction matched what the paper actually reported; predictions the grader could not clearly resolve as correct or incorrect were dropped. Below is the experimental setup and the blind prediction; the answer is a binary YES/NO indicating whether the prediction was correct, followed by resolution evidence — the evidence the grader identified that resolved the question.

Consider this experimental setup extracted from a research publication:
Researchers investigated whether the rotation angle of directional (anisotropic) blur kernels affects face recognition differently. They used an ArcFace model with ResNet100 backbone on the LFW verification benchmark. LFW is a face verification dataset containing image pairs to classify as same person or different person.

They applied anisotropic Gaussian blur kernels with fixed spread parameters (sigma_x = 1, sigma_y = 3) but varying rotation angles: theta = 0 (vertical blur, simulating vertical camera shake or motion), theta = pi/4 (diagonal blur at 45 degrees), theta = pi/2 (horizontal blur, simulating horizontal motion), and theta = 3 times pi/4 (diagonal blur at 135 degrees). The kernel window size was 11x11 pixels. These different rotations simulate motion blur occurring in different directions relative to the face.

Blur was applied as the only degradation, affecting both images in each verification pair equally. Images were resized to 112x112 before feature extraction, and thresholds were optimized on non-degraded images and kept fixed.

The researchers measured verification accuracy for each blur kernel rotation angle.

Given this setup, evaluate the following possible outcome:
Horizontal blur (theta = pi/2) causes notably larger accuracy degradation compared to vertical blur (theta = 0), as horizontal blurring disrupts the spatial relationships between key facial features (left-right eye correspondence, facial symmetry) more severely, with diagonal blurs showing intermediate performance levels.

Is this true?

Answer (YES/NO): NO